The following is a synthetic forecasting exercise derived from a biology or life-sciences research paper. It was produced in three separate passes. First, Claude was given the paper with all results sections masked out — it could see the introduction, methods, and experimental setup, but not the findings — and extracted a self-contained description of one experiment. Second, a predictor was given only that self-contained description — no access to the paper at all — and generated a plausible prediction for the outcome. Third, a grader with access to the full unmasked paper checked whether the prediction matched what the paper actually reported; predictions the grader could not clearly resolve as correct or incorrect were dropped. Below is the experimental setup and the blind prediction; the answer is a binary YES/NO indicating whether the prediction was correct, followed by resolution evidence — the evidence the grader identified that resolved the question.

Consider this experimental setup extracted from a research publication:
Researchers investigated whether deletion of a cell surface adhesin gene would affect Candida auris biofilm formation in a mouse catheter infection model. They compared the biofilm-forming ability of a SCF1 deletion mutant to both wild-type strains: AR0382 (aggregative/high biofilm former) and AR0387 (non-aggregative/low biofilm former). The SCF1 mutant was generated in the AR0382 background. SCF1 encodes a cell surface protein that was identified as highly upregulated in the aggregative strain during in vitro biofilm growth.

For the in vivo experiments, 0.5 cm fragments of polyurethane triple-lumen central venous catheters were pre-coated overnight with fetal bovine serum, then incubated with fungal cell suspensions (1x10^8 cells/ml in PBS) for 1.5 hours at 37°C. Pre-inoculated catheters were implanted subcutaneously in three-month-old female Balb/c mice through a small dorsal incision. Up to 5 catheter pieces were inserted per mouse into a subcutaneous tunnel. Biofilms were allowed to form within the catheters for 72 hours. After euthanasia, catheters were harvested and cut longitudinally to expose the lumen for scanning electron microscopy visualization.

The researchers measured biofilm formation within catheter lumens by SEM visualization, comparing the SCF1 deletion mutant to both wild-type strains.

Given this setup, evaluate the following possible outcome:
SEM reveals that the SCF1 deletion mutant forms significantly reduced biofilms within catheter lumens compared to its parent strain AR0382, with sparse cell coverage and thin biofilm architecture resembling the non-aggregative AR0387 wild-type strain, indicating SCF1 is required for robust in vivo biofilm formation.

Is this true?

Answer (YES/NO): YES